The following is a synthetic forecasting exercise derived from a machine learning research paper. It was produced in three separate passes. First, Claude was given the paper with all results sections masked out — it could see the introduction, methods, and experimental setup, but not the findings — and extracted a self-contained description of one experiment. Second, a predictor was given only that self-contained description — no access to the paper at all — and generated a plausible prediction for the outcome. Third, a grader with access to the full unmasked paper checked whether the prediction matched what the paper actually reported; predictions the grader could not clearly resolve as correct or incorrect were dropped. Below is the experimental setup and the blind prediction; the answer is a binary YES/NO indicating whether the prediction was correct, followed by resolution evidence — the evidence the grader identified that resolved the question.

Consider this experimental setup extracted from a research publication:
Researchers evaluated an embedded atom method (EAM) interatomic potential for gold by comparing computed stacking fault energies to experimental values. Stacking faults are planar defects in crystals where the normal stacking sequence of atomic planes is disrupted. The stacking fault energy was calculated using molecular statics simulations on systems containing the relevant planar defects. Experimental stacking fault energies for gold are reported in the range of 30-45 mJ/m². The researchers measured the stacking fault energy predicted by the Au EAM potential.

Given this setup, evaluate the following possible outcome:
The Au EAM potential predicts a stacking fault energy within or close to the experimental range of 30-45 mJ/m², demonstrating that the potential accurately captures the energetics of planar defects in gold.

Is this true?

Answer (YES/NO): NO